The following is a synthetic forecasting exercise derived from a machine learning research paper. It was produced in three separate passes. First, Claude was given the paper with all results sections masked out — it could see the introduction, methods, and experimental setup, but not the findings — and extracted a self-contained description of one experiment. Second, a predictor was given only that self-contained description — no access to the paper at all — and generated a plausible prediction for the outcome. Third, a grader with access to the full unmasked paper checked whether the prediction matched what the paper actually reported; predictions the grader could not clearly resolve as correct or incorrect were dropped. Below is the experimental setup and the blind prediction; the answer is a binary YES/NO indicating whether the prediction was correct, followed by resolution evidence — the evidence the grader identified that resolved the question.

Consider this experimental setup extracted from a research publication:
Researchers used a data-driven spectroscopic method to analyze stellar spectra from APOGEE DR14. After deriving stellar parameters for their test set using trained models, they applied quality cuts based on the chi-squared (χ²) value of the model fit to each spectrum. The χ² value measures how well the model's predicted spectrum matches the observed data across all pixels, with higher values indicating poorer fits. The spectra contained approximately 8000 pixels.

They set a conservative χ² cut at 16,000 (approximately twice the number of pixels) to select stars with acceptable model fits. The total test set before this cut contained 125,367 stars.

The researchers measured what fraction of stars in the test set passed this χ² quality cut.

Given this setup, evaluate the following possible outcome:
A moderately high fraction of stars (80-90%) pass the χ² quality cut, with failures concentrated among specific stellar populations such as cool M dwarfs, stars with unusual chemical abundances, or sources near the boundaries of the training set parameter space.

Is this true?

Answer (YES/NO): NO